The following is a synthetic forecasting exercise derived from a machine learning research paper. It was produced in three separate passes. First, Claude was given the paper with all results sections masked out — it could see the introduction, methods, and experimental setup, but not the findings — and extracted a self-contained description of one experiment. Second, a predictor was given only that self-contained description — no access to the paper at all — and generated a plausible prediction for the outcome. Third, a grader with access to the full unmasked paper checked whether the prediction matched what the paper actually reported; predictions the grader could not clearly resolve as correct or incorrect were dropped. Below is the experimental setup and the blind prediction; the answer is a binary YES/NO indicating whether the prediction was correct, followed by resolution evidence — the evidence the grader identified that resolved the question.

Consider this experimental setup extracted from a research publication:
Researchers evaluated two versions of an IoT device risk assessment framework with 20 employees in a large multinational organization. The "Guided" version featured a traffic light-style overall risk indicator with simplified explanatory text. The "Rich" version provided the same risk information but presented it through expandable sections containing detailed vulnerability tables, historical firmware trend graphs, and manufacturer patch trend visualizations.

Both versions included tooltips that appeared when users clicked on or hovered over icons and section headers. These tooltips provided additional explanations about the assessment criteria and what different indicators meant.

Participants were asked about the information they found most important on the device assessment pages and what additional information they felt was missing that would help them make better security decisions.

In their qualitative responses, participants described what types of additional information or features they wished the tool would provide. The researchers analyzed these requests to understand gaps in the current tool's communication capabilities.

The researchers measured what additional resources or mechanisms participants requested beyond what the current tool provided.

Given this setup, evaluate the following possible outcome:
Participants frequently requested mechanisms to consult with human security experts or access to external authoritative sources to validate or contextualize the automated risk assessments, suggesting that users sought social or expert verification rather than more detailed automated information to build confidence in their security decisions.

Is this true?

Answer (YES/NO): YES